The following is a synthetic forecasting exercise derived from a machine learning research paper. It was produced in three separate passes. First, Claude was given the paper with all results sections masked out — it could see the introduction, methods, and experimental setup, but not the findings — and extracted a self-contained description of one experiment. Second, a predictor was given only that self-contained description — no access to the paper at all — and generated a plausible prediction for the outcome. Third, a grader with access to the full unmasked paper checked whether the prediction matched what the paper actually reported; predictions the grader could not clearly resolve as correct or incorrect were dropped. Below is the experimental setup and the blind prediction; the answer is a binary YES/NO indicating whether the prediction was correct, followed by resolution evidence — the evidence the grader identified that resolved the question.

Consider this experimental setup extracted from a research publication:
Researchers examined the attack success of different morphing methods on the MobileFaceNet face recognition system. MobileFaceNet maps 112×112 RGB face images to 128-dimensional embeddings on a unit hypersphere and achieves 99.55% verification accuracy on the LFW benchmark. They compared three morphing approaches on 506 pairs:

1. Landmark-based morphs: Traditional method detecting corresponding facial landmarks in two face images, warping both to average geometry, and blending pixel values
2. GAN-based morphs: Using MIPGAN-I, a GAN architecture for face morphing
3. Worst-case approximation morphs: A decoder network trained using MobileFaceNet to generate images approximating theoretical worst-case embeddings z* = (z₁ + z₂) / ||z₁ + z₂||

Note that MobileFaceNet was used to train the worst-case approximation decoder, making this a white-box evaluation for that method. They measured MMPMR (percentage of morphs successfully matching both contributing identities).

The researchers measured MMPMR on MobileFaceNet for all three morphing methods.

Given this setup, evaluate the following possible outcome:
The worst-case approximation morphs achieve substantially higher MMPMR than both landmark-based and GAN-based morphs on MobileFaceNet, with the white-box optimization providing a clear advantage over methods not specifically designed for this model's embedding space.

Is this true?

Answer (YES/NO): NO